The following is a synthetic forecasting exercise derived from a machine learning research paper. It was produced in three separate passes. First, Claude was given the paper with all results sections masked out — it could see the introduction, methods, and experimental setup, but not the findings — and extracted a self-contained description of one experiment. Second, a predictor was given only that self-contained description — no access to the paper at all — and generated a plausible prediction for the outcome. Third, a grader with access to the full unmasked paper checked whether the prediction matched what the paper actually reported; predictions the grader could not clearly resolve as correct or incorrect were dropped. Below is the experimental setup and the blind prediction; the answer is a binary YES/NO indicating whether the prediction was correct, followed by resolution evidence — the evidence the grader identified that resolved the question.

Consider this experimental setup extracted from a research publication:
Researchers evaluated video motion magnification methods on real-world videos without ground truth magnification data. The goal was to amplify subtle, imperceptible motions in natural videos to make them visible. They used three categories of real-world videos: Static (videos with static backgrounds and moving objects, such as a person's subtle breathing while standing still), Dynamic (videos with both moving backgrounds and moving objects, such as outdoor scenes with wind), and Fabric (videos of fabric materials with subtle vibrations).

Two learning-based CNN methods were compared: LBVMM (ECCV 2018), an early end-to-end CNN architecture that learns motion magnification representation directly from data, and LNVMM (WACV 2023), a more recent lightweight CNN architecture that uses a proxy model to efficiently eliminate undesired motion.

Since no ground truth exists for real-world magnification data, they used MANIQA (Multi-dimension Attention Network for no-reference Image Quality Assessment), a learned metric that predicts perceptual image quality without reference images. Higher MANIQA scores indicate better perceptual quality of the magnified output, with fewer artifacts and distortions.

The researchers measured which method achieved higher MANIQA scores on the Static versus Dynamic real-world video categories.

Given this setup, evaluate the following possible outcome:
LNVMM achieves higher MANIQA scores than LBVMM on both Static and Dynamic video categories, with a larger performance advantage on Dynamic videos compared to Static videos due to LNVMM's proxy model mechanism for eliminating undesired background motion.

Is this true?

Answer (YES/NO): NO